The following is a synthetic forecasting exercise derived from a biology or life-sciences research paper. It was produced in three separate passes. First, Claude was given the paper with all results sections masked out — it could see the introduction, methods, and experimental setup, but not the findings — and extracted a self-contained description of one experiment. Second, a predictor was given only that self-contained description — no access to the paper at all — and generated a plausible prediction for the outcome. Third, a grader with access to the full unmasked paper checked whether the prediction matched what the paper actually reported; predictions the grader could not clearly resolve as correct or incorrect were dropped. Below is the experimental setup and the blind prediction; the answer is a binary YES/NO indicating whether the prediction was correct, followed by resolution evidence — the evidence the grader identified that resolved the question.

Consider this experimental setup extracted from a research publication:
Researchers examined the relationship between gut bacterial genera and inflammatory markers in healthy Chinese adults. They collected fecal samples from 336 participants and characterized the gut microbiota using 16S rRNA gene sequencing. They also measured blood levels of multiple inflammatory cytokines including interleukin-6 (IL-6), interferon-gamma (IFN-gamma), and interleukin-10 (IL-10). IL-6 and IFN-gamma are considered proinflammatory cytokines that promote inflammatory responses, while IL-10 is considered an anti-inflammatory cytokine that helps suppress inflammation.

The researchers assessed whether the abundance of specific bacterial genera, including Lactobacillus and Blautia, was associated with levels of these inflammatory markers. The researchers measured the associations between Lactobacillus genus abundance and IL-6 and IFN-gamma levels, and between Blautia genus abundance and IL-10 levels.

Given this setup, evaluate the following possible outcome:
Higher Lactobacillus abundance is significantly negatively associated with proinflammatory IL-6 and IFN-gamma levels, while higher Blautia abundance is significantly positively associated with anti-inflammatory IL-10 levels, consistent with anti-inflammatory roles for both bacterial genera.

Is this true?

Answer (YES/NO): NO